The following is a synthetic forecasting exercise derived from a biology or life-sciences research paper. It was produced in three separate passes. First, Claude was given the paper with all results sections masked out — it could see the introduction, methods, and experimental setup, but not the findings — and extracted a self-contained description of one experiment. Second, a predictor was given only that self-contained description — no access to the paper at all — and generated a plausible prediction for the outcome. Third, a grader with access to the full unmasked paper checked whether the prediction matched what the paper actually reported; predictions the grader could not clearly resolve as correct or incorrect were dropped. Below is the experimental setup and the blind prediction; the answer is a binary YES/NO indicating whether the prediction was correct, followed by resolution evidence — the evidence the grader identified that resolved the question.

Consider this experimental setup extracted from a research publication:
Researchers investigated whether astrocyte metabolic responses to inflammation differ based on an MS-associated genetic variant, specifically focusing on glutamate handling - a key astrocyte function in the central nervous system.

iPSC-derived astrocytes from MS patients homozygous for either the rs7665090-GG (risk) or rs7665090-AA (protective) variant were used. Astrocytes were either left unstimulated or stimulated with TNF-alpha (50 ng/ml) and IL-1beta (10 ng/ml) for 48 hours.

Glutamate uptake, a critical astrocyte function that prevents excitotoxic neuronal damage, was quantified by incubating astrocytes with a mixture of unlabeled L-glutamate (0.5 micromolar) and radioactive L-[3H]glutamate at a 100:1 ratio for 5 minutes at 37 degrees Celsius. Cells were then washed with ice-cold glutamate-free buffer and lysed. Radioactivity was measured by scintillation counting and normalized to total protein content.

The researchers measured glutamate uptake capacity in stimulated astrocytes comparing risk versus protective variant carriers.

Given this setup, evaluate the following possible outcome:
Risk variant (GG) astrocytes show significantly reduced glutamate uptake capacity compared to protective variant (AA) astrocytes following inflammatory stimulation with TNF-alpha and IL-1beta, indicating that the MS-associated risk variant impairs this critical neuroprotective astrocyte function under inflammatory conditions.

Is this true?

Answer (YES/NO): YES